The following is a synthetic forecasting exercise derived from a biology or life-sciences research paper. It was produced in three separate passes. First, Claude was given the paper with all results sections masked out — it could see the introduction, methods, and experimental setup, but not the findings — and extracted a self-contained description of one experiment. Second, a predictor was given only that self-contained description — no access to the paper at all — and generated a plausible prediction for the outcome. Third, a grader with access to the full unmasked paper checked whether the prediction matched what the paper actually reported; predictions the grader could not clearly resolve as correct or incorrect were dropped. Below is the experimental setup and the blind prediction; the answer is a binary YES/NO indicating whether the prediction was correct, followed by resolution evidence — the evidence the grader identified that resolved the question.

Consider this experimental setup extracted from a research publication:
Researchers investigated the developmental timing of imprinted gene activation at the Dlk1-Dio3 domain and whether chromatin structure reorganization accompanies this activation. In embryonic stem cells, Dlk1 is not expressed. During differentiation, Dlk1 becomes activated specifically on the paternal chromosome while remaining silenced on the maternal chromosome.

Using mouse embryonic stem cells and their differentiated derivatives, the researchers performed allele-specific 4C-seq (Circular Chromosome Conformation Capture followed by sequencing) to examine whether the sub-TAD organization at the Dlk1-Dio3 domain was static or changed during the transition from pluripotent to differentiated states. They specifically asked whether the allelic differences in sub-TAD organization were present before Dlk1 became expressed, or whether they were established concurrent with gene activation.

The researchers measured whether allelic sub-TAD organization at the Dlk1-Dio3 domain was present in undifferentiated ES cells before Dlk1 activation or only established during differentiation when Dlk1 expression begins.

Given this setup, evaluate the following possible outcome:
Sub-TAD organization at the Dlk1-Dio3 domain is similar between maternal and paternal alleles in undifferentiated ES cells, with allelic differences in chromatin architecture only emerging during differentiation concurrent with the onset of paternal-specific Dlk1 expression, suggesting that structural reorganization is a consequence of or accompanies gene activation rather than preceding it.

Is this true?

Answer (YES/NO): NO